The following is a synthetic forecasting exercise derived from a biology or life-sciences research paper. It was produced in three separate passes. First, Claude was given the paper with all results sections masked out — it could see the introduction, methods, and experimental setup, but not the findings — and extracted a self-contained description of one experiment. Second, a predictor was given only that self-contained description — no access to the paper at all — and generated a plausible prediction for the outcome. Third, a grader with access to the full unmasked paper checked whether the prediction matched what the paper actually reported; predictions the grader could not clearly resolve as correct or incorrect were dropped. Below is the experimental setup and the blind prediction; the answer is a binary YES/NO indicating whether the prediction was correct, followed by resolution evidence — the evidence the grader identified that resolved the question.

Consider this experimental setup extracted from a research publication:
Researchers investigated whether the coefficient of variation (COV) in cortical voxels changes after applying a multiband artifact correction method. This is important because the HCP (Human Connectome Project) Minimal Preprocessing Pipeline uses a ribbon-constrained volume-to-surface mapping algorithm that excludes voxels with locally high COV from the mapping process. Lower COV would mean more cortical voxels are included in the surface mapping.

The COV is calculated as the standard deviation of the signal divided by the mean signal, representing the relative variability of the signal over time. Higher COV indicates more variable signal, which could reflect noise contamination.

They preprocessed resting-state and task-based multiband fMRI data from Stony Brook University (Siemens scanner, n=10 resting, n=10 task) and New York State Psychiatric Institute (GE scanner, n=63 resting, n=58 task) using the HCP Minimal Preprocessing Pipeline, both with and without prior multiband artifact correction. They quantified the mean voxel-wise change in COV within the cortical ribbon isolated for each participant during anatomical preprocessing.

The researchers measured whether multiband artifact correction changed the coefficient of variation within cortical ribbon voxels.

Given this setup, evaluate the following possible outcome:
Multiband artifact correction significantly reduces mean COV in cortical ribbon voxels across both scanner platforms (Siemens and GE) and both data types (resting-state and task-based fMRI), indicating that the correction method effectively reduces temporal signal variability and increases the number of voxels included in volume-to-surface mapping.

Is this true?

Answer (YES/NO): NO